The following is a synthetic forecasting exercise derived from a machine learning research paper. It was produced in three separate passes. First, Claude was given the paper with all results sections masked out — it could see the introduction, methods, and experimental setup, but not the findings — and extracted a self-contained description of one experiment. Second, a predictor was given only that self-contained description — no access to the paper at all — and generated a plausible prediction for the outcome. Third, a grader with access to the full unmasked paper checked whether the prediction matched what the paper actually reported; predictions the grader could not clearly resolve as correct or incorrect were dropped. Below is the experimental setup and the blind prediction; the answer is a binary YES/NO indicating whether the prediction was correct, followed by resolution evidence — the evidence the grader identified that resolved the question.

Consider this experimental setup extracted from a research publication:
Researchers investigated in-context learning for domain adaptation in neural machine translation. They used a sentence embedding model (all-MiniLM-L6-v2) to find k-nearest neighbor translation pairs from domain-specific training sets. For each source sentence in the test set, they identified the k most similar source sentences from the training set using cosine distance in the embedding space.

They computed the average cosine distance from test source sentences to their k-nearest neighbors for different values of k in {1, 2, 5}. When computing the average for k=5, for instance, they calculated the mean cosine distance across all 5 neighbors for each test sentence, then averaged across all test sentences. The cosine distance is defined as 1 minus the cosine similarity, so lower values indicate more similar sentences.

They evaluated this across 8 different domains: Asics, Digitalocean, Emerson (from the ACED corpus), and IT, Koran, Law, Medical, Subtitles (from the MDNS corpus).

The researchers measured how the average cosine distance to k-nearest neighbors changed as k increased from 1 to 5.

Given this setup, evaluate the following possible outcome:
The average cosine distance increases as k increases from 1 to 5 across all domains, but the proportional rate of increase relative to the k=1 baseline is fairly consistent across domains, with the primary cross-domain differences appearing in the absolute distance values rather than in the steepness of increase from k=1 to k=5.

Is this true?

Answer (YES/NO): NO